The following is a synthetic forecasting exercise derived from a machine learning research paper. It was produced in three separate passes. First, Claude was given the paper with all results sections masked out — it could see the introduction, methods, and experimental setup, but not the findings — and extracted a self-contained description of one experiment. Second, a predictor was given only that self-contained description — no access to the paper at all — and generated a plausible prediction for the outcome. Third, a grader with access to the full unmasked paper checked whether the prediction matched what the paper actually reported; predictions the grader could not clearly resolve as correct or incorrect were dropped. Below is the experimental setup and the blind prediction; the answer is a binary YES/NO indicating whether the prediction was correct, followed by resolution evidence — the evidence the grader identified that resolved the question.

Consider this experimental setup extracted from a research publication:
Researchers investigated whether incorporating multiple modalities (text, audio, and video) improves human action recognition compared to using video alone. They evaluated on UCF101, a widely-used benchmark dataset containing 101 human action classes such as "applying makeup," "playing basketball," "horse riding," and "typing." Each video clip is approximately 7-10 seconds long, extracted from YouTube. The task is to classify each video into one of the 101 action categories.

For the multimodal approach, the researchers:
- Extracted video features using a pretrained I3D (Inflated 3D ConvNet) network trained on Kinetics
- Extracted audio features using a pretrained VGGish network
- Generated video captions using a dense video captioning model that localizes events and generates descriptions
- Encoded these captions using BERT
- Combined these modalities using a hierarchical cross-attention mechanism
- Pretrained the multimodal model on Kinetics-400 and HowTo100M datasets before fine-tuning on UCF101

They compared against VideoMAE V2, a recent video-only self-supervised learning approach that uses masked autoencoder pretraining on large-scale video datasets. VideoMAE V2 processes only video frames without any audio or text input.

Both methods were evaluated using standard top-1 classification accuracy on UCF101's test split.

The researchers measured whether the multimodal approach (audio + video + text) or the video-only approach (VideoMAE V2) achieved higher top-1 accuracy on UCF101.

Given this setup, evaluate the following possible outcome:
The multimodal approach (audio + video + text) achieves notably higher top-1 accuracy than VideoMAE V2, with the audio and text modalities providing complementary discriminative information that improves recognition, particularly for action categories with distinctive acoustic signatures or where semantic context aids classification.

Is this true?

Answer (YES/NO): NO